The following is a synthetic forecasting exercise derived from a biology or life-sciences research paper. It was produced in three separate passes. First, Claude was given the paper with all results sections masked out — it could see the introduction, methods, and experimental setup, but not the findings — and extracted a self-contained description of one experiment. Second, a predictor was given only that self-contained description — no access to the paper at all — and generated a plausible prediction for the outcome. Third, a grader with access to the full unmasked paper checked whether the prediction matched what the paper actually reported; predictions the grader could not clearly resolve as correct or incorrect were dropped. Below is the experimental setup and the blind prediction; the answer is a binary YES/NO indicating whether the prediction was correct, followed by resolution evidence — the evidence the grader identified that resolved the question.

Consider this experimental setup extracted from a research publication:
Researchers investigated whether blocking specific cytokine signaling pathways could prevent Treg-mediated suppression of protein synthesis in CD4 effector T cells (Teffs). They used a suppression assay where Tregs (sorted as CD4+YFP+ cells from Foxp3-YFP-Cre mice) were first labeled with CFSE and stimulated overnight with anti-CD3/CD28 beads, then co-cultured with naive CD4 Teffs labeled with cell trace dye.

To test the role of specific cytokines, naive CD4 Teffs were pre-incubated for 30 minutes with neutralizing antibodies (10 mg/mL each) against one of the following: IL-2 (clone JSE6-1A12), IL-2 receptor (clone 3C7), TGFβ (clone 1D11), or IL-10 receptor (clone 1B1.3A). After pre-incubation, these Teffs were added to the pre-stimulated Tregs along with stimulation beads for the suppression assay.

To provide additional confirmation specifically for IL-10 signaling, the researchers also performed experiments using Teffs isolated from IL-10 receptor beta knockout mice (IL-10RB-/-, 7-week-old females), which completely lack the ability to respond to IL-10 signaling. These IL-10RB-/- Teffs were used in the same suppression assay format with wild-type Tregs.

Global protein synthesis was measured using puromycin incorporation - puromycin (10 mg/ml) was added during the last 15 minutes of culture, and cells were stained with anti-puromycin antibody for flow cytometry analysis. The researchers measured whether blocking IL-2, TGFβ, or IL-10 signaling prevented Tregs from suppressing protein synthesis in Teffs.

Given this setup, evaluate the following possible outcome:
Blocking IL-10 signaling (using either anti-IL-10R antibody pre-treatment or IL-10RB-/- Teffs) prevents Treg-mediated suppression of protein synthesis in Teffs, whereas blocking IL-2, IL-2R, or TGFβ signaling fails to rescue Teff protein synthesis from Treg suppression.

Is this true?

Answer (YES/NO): NO